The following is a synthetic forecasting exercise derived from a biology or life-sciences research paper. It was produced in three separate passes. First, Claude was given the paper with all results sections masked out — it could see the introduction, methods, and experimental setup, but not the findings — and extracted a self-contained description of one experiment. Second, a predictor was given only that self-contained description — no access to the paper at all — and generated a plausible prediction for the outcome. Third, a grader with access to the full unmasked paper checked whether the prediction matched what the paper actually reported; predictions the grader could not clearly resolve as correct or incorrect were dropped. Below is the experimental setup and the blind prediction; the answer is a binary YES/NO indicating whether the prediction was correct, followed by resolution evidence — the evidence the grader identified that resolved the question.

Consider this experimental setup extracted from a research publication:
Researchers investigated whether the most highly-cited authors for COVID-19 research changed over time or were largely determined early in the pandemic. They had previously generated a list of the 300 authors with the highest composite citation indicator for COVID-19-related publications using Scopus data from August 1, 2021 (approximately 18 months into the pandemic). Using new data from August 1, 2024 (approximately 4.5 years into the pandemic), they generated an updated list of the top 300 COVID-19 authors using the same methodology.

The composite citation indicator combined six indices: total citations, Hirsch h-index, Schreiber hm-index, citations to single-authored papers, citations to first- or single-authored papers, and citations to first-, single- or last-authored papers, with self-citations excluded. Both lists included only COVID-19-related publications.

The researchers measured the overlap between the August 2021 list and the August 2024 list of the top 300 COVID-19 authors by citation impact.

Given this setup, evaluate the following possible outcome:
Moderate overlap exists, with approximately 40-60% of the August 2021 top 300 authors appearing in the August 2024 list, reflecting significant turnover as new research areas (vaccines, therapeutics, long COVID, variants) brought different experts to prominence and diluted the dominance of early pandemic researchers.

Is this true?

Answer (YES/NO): NO